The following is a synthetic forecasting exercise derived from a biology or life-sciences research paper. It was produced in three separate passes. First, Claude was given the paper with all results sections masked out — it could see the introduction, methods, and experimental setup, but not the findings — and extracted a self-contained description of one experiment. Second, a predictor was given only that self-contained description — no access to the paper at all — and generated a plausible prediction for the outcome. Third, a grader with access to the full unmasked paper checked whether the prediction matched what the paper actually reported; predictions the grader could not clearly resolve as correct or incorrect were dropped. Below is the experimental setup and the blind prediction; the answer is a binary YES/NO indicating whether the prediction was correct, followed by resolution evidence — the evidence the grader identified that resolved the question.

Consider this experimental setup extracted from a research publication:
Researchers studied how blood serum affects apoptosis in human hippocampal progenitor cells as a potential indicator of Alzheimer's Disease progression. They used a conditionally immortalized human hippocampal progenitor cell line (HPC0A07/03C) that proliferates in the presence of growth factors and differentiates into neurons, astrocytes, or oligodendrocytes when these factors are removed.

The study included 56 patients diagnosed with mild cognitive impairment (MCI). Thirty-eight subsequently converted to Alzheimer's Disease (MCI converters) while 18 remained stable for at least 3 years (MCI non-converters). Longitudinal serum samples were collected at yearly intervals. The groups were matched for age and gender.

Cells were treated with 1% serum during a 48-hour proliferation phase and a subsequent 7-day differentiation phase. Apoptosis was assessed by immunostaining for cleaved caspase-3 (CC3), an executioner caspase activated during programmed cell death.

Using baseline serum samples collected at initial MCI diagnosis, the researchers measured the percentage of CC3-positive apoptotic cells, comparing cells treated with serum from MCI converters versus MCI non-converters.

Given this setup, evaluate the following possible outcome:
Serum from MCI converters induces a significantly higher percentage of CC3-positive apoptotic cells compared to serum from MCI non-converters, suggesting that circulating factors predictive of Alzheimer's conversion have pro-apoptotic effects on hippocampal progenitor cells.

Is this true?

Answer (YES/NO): YES